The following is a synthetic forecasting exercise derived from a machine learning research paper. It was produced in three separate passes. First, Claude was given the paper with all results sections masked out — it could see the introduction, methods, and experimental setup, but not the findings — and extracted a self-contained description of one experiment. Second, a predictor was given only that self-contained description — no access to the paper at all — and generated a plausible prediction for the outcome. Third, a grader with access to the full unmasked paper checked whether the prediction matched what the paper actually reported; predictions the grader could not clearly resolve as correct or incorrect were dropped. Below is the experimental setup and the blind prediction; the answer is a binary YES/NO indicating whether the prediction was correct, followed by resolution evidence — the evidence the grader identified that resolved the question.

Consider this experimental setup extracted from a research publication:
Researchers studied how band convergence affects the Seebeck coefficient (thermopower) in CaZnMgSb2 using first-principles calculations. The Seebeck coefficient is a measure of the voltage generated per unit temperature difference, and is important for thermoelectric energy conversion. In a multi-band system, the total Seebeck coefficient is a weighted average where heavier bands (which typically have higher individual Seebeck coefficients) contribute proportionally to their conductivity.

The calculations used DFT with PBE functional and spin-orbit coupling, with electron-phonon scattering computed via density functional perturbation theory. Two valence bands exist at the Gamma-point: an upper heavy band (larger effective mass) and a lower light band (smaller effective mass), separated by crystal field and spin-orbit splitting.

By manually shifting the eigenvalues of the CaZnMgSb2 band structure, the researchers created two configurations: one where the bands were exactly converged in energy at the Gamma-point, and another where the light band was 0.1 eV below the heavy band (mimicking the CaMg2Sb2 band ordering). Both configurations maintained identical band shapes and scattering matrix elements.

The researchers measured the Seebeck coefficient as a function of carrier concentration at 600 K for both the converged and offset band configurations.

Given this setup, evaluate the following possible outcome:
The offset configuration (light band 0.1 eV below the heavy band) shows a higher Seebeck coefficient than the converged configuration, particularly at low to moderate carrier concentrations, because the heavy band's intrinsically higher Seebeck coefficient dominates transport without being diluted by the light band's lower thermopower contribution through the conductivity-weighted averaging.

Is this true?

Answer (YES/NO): YES